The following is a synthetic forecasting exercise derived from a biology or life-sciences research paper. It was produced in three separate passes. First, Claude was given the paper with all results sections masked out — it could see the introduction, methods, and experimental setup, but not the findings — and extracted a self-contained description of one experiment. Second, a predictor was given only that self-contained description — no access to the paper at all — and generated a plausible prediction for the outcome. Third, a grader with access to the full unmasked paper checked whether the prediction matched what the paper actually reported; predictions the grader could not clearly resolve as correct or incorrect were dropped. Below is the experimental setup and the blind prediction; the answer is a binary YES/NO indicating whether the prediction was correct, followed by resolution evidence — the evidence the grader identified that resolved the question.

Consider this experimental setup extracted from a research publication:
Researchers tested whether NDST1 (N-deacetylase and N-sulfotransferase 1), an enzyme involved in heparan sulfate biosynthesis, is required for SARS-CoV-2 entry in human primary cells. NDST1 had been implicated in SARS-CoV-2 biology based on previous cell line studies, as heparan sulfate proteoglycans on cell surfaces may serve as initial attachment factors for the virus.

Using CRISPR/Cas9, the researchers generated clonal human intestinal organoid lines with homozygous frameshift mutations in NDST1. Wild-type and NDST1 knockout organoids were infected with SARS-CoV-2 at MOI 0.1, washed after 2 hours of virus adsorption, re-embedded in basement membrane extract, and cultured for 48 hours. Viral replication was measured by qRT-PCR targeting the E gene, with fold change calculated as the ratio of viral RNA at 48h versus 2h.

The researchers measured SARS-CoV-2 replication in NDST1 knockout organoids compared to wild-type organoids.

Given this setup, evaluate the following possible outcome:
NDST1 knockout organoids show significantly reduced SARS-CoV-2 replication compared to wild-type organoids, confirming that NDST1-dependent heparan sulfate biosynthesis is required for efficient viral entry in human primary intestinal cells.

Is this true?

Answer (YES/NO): NO